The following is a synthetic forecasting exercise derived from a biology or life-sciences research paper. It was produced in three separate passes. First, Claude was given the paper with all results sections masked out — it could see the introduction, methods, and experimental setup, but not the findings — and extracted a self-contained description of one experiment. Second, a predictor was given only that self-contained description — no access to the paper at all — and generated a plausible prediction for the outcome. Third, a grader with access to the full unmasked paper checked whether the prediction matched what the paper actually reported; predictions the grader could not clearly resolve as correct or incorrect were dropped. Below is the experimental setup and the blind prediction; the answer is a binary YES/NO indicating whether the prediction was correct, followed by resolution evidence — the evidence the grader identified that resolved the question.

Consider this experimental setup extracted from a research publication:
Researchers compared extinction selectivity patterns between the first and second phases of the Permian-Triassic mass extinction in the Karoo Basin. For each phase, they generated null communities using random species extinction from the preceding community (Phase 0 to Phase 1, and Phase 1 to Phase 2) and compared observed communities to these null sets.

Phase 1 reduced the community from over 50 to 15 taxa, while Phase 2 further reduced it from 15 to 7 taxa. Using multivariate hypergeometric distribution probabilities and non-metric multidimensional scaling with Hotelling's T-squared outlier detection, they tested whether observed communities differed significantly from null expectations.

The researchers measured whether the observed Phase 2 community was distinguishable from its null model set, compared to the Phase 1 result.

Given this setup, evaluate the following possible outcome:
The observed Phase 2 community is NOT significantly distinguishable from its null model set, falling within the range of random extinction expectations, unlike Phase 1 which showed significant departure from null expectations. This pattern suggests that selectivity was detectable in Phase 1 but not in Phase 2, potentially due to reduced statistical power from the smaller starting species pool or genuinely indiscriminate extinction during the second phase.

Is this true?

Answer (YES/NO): YES